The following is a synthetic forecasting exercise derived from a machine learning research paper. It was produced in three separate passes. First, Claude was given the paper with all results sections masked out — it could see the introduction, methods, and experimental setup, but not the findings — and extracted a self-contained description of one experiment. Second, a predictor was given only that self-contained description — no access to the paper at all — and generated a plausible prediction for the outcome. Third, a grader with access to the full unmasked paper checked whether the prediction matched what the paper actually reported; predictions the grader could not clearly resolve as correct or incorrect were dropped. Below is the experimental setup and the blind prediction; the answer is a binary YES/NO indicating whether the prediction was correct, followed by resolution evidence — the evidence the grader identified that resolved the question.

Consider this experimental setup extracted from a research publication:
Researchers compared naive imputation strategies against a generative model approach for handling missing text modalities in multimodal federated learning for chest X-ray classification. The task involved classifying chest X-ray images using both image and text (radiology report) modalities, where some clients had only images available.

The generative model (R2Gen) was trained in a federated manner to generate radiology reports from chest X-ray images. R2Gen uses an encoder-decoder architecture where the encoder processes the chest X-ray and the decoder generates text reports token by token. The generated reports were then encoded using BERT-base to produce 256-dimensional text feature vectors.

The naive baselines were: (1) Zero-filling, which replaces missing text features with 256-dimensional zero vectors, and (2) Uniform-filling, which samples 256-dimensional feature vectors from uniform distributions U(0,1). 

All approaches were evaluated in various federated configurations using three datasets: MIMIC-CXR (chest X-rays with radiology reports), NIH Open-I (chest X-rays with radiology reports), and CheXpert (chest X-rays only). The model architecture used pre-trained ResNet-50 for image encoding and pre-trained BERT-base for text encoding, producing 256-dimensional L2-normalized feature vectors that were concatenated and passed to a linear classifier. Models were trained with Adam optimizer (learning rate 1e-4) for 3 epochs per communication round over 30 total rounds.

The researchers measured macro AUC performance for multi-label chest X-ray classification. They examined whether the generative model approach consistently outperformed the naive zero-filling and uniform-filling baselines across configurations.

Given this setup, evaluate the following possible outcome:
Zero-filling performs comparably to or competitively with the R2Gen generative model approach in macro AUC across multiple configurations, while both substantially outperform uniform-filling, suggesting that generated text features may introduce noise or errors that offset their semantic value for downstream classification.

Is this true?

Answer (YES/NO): NO